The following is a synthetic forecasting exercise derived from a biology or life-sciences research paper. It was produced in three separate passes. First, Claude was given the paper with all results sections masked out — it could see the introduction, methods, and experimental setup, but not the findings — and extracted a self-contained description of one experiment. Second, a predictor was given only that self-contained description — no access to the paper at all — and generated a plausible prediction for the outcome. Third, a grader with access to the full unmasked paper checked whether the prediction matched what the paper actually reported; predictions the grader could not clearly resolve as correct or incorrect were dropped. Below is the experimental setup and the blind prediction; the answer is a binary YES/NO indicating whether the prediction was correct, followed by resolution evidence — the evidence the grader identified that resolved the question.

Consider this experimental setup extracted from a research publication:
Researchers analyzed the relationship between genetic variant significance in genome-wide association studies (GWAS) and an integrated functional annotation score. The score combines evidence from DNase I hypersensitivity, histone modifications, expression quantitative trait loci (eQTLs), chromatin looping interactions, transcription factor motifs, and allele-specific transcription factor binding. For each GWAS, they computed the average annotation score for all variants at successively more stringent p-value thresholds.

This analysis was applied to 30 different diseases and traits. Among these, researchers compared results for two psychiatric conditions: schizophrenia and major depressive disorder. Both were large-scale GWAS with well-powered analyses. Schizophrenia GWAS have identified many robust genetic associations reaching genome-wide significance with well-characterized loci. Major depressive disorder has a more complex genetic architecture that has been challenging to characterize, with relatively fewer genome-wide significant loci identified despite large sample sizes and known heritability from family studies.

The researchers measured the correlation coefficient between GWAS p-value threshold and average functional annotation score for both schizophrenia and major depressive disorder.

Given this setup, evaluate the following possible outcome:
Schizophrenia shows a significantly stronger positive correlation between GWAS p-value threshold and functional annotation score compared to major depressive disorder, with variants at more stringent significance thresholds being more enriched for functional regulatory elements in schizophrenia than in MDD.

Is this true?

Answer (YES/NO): YES